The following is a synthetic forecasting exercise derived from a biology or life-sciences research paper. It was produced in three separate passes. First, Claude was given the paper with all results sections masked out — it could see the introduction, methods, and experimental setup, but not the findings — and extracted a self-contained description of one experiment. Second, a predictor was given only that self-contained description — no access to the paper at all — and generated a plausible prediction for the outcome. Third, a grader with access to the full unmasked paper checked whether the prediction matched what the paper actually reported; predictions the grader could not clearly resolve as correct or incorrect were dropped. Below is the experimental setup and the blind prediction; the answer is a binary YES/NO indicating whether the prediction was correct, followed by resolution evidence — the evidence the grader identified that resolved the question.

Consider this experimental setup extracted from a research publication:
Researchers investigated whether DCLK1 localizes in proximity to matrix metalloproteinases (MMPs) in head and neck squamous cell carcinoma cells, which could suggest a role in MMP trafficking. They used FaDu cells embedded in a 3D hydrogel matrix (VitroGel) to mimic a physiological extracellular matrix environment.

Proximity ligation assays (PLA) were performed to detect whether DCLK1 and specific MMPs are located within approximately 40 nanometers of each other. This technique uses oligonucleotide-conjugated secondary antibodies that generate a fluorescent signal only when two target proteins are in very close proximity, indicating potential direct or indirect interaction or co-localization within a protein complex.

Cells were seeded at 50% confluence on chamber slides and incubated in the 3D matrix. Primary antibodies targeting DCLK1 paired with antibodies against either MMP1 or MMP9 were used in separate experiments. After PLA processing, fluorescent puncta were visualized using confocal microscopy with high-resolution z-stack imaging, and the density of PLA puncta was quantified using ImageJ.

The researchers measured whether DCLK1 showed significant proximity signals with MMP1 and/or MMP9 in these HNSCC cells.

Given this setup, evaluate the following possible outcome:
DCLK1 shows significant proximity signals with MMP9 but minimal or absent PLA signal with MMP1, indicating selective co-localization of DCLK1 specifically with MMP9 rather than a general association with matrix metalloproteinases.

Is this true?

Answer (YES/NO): NO